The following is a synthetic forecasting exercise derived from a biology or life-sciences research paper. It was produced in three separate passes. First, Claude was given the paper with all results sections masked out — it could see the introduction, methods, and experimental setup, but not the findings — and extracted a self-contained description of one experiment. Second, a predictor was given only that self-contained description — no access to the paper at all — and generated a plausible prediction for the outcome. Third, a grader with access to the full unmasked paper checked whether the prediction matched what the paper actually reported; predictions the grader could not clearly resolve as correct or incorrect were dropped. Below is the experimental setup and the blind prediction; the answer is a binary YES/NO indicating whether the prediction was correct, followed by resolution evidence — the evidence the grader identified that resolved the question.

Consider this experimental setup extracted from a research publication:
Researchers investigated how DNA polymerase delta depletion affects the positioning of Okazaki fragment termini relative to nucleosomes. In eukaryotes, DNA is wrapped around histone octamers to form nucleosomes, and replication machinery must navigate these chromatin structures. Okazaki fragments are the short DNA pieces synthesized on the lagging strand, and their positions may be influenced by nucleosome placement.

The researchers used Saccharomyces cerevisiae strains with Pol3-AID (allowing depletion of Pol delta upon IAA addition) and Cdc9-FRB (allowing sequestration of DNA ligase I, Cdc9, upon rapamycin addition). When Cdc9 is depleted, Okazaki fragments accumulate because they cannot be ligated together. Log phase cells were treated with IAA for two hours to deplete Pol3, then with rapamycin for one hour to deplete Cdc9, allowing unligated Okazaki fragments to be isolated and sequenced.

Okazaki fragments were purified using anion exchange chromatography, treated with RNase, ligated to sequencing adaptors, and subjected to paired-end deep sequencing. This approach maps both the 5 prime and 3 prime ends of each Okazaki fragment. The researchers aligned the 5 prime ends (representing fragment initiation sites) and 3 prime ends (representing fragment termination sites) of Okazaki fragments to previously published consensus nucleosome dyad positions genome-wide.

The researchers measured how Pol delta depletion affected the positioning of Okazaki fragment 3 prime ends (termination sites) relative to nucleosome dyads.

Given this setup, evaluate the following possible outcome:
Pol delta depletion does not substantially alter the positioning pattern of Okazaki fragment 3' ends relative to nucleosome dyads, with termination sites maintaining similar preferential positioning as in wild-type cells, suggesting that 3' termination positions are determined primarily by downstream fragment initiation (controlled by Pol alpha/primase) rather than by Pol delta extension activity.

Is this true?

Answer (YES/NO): NO